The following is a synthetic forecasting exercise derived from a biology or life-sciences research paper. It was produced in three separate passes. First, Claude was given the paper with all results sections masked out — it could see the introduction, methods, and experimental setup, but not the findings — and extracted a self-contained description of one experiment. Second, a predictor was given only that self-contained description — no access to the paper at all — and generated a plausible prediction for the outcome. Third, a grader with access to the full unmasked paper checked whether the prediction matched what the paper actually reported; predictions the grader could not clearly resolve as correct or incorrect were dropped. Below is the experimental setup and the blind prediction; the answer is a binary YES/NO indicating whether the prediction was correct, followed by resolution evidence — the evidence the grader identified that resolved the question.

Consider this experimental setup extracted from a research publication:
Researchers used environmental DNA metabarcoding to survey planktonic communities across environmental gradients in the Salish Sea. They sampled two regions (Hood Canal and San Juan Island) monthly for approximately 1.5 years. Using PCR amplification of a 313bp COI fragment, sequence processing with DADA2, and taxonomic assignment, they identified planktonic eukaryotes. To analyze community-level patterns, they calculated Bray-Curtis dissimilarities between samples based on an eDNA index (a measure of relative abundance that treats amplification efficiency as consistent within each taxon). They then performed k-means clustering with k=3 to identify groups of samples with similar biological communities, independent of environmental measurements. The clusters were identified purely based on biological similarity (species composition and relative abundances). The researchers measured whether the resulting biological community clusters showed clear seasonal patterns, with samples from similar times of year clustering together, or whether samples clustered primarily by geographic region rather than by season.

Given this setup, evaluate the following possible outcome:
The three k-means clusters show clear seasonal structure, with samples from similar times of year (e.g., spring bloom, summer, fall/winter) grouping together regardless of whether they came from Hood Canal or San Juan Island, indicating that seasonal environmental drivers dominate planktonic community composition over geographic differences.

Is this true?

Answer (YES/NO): NO